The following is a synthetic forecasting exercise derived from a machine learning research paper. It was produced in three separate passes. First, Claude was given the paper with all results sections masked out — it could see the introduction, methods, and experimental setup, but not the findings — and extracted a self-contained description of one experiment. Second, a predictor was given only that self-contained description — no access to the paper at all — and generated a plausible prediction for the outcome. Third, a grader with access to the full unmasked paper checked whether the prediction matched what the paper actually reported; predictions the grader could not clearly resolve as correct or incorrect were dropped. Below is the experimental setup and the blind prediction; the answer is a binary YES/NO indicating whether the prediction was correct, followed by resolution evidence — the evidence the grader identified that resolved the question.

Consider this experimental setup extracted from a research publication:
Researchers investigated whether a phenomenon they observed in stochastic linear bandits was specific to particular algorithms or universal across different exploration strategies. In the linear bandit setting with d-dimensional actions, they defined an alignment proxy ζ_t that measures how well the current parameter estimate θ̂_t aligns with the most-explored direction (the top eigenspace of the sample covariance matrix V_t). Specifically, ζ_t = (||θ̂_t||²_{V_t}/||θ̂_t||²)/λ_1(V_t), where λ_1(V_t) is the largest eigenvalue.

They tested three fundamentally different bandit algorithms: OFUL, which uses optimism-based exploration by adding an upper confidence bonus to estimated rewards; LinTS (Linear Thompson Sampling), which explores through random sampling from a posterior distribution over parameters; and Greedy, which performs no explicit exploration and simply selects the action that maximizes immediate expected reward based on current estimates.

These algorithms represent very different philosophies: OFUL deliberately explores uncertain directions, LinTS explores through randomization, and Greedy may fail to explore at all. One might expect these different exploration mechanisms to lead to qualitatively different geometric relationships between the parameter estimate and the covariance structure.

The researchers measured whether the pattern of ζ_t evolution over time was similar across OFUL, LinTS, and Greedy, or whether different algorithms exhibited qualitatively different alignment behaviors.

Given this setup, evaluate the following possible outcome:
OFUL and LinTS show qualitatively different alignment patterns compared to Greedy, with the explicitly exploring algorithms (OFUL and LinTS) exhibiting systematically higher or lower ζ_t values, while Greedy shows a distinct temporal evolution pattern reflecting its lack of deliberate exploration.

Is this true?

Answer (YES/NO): NO